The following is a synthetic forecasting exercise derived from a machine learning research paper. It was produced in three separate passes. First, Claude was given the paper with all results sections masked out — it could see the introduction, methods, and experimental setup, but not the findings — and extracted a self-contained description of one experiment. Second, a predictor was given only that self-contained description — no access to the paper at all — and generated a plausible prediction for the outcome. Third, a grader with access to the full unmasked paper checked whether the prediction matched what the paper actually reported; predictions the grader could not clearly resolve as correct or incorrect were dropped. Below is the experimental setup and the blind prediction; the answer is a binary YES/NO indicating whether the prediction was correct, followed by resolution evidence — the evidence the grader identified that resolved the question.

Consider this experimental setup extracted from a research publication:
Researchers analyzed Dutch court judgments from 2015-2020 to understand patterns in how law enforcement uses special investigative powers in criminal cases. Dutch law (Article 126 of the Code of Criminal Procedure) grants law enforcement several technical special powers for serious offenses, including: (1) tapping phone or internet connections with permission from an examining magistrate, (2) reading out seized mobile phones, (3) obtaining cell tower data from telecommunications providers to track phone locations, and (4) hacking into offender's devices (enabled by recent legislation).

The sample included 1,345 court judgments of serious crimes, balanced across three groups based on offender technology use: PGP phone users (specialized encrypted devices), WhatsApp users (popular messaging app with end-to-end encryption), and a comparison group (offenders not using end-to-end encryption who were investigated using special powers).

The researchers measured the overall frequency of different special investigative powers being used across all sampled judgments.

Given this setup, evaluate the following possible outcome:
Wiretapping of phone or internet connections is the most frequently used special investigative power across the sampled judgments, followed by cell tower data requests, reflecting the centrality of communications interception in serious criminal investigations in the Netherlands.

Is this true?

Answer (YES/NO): NO